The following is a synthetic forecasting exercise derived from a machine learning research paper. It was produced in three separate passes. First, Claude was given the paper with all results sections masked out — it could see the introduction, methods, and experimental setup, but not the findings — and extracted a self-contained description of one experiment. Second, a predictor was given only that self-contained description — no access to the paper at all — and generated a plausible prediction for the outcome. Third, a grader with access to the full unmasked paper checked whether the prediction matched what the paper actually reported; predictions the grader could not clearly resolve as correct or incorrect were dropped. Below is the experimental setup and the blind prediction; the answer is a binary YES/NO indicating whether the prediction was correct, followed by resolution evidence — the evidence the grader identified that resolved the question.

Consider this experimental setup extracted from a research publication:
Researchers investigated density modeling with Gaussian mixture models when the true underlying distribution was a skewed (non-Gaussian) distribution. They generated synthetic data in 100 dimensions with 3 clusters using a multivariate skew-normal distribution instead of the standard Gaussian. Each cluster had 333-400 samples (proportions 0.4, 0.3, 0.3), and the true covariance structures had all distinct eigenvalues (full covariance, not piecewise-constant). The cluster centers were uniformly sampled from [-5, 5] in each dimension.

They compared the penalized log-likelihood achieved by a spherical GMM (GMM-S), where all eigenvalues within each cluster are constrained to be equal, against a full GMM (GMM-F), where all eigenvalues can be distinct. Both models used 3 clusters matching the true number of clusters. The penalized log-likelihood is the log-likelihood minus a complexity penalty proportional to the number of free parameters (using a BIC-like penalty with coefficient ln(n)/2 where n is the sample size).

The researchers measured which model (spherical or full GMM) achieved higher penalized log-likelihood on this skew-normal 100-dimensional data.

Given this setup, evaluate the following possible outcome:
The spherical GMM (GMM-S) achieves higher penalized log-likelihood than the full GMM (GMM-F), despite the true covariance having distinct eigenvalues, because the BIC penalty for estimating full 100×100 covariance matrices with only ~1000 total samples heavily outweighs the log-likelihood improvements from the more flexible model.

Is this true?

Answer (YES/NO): YES